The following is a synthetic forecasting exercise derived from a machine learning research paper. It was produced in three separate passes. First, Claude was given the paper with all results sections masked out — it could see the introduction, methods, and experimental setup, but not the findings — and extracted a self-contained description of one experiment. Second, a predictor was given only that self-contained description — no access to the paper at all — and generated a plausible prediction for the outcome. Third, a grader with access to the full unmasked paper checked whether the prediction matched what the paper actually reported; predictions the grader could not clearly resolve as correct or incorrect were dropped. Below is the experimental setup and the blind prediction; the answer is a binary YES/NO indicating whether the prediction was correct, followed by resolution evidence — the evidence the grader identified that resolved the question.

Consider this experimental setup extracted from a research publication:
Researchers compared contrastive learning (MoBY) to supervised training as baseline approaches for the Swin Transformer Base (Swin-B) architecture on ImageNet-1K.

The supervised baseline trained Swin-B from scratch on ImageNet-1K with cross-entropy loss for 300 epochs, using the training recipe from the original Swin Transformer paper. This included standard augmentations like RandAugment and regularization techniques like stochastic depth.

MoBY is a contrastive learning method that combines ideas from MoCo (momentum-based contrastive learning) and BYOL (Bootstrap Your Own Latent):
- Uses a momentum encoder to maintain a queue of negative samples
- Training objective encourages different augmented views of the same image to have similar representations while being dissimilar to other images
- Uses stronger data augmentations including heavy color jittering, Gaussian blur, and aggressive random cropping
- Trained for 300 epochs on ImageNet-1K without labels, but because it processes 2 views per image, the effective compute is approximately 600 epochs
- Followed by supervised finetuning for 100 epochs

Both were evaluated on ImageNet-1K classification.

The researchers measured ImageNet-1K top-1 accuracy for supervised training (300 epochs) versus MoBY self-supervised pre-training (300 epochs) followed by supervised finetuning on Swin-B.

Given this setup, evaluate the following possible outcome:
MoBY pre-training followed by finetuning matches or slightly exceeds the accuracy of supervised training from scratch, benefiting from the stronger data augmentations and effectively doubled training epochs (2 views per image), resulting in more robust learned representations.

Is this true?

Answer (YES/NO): NO